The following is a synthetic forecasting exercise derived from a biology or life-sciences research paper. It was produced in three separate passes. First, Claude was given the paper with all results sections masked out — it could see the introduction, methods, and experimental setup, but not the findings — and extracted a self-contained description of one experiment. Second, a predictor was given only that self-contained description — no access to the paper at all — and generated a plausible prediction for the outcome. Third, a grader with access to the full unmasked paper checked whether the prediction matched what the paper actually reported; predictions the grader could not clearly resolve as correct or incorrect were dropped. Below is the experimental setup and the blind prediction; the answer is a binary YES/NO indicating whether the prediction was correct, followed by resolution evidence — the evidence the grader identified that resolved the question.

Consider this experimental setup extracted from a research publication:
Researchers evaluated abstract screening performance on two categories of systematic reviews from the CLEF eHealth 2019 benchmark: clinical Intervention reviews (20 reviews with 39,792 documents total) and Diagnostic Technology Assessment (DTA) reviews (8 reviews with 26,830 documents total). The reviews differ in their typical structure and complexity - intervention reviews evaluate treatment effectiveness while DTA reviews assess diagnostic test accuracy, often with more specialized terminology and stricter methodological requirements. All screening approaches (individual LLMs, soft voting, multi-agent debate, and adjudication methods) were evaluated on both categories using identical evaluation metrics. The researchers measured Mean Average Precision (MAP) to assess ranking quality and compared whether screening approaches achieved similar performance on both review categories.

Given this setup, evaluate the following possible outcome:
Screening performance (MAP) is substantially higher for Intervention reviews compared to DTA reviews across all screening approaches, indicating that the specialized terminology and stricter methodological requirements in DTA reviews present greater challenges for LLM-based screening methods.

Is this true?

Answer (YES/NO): YES